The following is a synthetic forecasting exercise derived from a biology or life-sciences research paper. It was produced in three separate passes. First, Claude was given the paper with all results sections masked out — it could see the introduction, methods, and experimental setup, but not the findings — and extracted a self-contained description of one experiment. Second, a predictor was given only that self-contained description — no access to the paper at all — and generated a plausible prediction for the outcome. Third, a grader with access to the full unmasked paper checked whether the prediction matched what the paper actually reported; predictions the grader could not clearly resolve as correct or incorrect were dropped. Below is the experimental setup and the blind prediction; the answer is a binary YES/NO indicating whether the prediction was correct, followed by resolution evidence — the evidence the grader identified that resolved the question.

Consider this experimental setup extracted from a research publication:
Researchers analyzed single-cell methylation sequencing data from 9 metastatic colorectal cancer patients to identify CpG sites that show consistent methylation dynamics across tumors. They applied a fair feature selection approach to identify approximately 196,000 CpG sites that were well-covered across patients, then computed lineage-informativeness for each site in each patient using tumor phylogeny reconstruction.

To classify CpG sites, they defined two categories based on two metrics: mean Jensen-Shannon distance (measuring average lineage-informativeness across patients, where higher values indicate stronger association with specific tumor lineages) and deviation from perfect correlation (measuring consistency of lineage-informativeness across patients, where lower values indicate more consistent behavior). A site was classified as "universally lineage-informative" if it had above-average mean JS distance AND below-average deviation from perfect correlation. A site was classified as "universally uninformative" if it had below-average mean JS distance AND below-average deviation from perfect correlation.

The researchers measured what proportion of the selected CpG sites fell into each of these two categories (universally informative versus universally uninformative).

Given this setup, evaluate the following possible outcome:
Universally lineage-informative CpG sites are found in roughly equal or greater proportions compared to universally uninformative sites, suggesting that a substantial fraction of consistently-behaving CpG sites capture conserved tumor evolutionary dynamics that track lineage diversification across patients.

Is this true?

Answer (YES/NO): NO